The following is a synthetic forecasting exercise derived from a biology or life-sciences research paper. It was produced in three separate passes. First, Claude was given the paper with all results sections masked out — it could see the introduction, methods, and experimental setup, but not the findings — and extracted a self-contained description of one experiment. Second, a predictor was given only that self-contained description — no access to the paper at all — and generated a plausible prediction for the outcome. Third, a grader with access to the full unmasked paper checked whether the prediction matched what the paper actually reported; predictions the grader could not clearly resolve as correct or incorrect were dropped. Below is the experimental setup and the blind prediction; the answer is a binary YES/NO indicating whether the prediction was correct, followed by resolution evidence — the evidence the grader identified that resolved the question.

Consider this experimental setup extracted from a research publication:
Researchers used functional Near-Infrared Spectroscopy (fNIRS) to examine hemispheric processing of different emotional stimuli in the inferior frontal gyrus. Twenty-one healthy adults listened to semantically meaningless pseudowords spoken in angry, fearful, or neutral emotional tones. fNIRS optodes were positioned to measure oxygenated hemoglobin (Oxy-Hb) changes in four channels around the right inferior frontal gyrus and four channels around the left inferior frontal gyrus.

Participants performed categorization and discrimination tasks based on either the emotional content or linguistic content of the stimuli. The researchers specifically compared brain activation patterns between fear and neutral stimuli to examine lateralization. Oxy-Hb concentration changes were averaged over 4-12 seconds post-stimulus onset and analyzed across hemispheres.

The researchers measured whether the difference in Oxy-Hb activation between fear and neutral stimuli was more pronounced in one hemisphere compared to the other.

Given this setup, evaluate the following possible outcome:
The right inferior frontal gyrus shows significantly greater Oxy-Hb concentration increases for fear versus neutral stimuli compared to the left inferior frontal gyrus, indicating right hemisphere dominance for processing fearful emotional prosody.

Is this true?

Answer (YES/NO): YES